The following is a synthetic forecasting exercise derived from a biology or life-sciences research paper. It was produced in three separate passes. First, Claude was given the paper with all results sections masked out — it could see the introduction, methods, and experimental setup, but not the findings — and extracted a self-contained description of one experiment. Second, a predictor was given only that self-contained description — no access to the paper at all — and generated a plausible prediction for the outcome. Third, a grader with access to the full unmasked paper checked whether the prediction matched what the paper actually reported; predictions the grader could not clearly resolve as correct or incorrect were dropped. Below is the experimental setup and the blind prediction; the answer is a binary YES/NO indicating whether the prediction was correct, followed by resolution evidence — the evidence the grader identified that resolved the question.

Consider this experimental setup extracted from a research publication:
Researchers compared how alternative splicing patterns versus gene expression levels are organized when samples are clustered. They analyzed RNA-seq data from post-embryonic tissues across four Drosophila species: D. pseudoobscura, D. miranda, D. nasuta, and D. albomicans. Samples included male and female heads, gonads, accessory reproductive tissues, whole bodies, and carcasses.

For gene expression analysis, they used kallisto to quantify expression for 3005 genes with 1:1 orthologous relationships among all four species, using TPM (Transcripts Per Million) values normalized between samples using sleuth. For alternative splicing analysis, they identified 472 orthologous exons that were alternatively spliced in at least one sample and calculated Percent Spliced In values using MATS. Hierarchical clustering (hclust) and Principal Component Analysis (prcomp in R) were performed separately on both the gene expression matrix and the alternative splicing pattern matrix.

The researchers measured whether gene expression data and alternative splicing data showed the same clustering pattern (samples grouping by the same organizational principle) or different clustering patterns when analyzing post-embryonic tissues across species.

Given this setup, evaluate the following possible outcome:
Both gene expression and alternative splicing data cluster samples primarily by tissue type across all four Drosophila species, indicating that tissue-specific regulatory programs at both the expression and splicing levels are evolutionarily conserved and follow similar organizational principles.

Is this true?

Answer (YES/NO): NO